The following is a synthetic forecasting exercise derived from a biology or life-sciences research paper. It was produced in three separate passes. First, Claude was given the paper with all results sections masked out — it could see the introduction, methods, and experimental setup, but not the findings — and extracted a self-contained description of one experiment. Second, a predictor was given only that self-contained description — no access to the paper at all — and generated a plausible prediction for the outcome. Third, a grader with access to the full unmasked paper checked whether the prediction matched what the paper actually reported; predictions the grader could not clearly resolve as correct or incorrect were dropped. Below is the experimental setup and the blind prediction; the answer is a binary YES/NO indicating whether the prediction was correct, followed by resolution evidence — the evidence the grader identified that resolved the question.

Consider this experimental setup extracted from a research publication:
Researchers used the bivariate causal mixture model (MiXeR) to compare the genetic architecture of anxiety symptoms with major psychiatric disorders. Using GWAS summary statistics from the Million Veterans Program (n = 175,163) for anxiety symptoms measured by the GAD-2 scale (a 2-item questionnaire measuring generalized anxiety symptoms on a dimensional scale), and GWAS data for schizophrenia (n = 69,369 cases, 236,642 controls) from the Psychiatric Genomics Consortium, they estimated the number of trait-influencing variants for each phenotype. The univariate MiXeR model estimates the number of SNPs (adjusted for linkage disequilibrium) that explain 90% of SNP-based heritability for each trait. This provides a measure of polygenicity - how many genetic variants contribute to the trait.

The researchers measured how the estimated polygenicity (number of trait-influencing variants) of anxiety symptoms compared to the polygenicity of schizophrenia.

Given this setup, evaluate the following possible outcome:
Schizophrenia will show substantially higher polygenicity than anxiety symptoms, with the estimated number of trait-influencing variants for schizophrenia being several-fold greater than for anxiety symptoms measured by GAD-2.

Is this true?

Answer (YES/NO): NO